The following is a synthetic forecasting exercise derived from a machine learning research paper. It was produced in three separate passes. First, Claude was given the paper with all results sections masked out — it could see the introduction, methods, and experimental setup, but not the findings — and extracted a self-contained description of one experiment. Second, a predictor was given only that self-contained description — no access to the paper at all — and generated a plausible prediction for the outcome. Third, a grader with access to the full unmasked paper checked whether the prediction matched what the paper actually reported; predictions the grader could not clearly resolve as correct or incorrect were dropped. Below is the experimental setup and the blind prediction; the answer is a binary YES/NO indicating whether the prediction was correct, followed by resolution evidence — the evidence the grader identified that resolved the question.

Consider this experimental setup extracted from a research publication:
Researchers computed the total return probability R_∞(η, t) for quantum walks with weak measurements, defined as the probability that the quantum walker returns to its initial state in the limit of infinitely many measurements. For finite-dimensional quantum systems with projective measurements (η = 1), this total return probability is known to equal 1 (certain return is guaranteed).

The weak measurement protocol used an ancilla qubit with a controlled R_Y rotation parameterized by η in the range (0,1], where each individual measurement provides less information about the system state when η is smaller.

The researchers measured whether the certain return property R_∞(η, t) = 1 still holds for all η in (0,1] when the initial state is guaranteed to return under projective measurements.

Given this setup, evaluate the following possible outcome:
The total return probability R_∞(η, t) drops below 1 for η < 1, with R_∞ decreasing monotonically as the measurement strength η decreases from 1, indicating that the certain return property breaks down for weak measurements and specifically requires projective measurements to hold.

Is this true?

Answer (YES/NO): NO